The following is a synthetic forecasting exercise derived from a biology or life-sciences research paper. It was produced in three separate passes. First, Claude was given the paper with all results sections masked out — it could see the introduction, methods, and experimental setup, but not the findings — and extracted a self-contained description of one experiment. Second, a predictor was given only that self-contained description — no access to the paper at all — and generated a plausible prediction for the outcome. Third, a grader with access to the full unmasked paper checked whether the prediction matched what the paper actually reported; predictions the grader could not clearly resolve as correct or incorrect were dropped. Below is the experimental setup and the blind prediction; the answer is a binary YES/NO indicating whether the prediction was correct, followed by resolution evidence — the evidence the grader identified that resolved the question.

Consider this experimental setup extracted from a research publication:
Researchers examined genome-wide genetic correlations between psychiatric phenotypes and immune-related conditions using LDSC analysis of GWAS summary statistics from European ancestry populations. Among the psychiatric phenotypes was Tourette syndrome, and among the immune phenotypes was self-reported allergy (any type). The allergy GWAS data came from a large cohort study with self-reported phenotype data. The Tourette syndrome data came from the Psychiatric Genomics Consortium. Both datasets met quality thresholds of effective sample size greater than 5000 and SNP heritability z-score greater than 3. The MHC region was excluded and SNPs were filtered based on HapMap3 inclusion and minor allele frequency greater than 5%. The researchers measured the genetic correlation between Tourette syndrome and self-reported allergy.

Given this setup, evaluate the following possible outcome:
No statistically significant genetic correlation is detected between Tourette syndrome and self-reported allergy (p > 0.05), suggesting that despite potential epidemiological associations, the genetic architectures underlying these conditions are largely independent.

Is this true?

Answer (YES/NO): NO